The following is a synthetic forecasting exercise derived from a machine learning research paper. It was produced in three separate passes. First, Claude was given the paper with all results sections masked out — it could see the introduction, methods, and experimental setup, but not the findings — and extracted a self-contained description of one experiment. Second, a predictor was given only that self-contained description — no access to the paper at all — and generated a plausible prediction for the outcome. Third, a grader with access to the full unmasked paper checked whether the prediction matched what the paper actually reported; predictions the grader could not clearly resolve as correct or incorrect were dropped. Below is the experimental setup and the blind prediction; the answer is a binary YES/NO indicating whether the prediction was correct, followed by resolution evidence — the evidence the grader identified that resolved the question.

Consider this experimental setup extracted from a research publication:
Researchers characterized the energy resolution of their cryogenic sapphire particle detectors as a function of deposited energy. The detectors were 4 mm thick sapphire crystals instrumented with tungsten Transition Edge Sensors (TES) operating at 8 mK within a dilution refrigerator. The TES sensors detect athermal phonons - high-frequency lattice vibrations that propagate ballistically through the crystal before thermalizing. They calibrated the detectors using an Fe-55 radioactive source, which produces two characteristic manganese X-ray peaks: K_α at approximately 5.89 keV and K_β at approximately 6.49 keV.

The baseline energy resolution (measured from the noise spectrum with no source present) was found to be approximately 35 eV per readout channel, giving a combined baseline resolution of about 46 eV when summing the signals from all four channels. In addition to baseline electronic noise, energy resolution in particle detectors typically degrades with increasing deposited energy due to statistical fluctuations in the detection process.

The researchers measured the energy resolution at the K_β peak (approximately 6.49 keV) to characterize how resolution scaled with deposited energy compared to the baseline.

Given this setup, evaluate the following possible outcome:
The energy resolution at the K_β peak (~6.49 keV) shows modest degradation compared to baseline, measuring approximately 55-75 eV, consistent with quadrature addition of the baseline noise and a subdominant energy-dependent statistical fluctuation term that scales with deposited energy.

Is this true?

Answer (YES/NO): NO